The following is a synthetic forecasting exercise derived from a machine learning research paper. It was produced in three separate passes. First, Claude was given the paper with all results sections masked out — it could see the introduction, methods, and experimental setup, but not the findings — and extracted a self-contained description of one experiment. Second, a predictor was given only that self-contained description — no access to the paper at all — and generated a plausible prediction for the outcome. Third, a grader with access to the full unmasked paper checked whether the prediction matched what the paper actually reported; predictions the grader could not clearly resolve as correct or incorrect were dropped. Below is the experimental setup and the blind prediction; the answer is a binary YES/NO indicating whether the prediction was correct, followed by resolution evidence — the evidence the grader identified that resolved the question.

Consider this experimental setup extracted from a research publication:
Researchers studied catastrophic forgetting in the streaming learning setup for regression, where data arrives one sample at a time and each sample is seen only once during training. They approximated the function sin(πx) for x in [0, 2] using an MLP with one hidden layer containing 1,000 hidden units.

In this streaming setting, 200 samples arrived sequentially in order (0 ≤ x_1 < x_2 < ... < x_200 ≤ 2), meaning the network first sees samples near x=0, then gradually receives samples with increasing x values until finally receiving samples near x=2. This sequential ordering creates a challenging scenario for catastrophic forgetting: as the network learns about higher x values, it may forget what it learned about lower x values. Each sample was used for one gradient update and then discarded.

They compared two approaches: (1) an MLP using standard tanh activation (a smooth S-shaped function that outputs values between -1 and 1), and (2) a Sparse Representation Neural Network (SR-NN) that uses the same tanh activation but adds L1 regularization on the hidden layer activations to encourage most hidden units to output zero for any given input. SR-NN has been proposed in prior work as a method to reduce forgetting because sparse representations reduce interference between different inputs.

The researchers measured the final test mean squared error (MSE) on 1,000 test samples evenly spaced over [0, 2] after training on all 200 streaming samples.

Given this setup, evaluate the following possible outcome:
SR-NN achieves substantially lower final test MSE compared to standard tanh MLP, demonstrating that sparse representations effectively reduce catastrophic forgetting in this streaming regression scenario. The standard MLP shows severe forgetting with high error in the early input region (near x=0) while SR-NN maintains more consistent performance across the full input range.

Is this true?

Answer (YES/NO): NO